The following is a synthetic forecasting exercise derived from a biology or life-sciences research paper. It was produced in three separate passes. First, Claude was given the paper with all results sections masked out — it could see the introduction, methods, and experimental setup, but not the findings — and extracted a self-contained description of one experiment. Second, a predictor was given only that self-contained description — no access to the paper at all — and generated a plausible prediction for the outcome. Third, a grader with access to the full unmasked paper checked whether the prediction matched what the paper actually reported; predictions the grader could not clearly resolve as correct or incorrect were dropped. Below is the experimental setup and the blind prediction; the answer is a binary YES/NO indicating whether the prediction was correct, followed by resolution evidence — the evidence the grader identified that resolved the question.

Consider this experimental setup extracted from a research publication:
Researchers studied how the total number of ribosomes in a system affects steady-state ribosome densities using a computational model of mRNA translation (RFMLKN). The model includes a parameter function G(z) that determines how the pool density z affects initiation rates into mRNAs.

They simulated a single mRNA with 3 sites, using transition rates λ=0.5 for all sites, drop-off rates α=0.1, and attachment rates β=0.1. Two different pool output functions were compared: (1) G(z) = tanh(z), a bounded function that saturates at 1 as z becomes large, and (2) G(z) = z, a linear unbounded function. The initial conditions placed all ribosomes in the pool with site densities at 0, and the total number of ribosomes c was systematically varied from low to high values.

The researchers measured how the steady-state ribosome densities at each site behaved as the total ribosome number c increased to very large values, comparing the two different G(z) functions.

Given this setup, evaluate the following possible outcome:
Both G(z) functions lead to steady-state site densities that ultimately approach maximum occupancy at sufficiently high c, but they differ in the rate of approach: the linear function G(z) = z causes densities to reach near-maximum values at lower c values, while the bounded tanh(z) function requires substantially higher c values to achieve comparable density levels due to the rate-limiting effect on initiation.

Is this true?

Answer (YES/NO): NO